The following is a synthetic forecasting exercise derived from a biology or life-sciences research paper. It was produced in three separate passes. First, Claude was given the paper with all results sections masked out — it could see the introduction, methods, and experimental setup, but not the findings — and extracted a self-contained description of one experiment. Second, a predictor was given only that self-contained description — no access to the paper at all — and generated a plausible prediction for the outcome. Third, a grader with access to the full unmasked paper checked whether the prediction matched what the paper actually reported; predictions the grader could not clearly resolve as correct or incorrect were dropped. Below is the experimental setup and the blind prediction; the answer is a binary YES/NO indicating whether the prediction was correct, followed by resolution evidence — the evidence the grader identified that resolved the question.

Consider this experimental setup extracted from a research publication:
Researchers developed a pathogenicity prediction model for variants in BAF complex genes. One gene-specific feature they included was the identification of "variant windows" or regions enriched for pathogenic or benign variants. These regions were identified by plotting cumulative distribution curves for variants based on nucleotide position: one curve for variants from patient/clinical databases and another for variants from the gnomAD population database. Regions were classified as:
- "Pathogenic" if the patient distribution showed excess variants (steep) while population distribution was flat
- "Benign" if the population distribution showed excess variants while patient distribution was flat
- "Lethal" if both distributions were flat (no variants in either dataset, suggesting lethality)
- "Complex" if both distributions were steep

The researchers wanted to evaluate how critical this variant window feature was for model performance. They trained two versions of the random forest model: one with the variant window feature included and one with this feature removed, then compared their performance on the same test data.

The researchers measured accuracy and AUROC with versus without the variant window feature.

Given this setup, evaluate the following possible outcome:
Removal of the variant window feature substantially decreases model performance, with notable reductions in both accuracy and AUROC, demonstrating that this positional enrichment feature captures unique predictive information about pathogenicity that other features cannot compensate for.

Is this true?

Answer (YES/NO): NO